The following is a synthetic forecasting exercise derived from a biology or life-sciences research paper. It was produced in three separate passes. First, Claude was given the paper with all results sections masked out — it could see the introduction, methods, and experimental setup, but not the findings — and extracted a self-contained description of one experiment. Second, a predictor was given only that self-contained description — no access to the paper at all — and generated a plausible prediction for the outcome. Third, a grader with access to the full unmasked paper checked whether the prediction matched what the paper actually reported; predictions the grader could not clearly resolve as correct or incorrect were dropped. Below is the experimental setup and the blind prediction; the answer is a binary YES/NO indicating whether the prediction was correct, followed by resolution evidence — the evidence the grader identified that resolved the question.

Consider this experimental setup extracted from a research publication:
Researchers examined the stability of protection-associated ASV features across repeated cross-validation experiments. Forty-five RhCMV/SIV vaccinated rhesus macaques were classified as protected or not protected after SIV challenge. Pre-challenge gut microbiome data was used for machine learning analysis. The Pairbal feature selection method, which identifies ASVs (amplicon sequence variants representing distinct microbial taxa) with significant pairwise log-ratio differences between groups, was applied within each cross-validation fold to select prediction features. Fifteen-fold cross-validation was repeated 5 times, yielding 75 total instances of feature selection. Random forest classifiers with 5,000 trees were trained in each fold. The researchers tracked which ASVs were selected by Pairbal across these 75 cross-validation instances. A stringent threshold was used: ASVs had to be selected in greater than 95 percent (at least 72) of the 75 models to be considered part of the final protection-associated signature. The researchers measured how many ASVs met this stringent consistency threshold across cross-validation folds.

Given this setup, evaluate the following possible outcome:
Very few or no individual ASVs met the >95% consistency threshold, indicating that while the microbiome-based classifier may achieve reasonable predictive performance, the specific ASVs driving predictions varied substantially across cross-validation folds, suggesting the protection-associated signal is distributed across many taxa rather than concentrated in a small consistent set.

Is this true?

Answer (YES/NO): NO